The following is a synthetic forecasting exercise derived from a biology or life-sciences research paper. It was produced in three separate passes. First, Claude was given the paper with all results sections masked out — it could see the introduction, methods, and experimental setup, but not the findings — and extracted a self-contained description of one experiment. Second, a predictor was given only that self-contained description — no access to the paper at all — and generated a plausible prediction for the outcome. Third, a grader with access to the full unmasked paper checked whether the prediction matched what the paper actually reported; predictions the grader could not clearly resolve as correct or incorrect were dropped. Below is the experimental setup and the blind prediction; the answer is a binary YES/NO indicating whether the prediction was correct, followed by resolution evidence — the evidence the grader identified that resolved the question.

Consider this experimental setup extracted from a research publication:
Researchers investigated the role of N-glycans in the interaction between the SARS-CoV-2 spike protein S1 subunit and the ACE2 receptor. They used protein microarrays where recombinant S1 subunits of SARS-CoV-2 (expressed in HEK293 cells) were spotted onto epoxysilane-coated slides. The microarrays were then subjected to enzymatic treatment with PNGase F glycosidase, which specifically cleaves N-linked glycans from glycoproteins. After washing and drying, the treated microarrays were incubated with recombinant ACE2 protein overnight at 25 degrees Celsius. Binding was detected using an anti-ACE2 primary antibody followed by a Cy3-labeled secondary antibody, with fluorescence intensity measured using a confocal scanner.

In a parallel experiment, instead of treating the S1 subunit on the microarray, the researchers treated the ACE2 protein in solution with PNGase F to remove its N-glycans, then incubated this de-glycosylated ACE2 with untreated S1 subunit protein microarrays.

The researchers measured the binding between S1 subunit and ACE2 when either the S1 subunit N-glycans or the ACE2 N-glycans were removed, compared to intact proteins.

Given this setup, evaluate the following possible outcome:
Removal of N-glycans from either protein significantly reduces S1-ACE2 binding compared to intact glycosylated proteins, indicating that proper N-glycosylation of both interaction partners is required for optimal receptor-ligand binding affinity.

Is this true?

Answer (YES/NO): YES